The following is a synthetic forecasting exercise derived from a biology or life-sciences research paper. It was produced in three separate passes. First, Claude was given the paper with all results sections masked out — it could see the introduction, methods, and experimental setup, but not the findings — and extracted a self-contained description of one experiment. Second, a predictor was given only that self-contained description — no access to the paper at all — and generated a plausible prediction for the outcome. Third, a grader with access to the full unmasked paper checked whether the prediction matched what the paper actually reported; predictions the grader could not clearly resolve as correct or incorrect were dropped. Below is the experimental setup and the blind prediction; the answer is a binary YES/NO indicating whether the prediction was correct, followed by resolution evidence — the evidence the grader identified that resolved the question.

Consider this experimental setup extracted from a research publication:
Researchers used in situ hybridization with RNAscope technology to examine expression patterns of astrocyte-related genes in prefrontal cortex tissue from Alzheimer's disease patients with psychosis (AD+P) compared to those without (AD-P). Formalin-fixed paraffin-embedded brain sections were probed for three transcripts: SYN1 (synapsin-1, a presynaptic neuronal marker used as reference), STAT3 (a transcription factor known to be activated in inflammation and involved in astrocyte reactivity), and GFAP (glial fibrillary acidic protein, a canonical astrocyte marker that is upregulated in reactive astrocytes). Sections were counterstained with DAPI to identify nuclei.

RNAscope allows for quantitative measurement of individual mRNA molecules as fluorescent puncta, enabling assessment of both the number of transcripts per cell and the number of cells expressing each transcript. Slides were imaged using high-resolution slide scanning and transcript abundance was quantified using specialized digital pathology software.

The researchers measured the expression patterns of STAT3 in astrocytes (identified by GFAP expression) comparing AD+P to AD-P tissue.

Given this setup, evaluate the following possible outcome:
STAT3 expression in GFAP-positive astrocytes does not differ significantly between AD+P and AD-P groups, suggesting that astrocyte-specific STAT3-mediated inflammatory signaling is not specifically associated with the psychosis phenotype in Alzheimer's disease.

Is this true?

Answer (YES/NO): NO